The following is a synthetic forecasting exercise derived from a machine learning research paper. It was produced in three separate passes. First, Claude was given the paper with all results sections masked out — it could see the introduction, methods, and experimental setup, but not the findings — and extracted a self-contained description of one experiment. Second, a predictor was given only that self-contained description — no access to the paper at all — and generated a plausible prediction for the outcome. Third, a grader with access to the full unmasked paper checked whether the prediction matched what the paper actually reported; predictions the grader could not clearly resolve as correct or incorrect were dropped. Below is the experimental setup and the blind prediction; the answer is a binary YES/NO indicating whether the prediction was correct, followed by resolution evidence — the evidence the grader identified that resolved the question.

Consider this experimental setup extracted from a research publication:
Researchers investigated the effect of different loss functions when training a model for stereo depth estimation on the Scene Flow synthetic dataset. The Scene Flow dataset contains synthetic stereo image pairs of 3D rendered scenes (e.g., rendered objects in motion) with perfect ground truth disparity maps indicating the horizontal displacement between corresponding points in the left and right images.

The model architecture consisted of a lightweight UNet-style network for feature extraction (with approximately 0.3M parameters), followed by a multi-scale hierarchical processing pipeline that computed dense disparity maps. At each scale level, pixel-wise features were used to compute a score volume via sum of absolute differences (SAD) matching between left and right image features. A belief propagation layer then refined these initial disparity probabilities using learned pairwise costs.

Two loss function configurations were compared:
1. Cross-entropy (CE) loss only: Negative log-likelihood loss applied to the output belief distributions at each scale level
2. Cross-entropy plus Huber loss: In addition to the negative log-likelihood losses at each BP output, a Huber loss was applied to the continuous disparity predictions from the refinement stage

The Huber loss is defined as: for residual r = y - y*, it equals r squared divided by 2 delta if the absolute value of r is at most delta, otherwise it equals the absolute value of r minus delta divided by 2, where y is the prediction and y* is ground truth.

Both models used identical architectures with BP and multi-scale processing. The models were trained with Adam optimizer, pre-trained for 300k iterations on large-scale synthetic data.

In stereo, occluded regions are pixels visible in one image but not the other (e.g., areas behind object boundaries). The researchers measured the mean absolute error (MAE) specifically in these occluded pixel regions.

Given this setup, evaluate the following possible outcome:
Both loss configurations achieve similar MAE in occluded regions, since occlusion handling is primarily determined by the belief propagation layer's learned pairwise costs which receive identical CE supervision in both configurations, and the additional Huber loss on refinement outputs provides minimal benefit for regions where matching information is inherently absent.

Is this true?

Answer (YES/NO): YES